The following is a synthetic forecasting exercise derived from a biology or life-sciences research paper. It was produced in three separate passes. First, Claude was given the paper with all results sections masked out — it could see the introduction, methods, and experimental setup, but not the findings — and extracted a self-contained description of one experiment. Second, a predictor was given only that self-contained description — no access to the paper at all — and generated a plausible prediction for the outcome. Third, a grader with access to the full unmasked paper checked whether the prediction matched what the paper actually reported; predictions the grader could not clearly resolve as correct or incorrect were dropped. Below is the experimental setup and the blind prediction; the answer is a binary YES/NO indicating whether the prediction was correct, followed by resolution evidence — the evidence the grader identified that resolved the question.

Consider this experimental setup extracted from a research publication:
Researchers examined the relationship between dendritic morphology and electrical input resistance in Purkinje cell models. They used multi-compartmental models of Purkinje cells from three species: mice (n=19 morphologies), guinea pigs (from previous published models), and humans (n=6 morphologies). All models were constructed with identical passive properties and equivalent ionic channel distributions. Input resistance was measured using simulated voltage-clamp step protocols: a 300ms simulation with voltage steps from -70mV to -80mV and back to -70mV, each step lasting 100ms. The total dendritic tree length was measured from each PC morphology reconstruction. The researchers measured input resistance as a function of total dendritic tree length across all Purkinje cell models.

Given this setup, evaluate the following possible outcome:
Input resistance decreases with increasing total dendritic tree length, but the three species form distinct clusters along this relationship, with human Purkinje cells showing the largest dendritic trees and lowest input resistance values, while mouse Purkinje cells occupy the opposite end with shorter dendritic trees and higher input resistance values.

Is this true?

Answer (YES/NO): NO